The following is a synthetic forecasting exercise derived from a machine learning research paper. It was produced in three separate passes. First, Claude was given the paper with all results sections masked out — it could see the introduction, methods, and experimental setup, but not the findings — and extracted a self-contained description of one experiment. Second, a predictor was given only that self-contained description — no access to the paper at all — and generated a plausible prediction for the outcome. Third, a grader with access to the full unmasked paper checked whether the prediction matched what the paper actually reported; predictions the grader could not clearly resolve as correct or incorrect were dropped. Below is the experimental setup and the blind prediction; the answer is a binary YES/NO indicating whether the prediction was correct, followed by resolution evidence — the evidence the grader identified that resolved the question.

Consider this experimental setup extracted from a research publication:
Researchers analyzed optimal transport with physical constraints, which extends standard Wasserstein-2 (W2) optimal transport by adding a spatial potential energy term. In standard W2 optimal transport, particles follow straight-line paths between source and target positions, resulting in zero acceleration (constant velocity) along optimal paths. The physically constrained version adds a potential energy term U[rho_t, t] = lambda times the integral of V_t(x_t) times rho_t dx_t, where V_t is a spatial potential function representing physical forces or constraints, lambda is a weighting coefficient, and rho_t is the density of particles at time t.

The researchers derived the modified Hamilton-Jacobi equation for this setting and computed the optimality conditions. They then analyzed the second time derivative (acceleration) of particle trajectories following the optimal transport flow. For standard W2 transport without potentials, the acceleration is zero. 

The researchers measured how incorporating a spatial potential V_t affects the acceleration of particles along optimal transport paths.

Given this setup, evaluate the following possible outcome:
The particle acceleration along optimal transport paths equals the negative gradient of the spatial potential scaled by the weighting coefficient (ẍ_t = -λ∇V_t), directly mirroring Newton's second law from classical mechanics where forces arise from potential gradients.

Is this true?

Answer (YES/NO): YES